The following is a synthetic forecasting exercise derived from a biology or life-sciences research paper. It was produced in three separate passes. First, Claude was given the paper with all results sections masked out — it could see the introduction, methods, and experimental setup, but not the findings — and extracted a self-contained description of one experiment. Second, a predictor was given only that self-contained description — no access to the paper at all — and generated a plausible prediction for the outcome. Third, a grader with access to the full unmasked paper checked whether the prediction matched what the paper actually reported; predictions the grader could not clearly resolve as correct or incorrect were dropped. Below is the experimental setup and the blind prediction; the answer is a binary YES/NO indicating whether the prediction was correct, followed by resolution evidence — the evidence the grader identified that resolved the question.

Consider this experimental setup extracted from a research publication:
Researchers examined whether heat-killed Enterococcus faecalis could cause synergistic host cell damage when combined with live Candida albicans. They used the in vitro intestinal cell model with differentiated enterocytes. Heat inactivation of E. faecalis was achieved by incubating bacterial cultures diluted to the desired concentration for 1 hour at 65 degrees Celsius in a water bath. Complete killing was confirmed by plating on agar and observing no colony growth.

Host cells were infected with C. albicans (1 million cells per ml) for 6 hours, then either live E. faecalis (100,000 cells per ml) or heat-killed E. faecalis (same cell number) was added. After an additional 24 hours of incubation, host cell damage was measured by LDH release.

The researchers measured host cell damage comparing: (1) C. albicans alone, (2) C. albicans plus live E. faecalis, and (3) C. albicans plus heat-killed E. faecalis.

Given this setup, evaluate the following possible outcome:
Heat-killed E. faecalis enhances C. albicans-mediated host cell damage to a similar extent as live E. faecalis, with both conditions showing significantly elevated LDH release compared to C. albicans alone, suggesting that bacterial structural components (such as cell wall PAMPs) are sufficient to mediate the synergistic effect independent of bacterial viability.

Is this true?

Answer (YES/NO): NO